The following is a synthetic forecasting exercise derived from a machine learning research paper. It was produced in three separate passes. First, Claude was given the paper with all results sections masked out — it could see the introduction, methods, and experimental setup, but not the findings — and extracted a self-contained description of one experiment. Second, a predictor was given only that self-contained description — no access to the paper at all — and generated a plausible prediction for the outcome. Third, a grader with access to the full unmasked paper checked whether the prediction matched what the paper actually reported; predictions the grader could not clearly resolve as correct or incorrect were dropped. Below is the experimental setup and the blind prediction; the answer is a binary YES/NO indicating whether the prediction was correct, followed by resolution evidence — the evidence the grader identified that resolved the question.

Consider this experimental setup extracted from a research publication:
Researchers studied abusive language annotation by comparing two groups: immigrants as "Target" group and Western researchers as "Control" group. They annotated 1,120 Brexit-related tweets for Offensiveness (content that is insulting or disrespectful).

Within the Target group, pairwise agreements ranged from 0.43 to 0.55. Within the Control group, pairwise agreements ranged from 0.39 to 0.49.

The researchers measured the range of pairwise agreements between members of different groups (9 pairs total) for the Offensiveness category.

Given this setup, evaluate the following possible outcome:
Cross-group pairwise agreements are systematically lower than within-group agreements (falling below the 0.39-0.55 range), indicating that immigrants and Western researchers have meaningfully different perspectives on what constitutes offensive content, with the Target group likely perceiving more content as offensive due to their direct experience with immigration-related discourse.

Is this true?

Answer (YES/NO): YES